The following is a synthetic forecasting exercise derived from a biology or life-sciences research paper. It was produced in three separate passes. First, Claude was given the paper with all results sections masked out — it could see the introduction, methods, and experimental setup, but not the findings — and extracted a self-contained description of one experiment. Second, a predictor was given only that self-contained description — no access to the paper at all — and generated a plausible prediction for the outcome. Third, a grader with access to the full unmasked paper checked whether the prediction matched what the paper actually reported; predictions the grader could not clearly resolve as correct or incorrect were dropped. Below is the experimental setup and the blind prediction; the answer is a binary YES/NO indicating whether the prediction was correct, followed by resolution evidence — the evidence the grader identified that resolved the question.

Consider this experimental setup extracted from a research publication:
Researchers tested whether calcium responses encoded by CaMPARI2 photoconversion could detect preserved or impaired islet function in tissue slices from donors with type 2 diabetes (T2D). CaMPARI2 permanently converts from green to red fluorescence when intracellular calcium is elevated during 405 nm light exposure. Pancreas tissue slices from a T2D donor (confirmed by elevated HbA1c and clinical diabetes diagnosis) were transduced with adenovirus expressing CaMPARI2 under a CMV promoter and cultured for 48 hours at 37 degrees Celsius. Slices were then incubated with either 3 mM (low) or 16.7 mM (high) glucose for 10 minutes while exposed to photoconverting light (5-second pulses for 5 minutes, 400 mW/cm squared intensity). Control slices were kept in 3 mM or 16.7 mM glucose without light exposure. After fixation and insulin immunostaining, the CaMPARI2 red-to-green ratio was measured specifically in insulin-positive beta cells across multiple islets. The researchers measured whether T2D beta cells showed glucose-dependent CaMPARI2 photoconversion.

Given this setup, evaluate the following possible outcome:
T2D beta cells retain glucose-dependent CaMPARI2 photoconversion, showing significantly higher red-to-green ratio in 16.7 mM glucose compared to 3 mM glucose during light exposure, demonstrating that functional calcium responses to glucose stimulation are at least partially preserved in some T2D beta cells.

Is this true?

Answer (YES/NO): NO